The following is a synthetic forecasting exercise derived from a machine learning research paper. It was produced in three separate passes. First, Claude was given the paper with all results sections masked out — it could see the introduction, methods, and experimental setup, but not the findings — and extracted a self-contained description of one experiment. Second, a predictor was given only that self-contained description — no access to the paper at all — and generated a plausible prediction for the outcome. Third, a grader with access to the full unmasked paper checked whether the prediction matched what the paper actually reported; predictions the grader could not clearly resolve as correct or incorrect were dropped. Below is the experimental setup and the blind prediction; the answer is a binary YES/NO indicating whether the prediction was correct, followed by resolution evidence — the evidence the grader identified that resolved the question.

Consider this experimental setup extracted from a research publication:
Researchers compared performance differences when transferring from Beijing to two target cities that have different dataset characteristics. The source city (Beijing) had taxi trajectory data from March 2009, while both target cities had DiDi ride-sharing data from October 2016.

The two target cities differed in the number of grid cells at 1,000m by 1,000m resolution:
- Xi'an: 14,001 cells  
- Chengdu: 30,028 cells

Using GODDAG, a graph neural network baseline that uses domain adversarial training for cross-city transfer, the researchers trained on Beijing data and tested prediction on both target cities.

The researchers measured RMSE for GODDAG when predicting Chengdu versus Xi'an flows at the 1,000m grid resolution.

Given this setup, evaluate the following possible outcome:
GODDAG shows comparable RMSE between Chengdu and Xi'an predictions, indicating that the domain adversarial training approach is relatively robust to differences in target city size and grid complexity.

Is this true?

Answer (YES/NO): YES